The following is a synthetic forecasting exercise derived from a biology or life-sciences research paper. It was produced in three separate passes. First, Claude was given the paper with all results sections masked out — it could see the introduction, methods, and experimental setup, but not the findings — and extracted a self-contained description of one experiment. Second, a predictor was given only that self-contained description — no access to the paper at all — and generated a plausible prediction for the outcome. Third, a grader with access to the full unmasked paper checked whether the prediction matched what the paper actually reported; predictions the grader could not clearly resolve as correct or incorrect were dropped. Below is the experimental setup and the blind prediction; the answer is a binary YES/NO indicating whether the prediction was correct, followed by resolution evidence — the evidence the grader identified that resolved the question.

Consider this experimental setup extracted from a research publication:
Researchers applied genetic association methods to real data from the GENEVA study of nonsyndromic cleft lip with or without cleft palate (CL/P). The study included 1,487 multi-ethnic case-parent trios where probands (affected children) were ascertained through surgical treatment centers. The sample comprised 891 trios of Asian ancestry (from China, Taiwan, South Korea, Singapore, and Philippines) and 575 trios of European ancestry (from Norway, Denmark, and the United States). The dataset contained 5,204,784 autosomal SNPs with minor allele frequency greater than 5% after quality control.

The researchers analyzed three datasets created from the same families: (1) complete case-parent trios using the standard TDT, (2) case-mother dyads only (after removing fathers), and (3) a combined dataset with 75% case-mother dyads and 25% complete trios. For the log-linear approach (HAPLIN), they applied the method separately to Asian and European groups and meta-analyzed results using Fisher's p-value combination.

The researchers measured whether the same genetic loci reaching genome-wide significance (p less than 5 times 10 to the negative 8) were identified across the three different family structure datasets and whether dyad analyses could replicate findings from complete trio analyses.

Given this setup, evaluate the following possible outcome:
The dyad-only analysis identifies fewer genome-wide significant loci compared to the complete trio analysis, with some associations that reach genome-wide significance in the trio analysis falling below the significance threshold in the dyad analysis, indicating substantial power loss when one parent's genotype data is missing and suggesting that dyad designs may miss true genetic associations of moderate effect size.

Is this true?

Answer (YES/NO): YES